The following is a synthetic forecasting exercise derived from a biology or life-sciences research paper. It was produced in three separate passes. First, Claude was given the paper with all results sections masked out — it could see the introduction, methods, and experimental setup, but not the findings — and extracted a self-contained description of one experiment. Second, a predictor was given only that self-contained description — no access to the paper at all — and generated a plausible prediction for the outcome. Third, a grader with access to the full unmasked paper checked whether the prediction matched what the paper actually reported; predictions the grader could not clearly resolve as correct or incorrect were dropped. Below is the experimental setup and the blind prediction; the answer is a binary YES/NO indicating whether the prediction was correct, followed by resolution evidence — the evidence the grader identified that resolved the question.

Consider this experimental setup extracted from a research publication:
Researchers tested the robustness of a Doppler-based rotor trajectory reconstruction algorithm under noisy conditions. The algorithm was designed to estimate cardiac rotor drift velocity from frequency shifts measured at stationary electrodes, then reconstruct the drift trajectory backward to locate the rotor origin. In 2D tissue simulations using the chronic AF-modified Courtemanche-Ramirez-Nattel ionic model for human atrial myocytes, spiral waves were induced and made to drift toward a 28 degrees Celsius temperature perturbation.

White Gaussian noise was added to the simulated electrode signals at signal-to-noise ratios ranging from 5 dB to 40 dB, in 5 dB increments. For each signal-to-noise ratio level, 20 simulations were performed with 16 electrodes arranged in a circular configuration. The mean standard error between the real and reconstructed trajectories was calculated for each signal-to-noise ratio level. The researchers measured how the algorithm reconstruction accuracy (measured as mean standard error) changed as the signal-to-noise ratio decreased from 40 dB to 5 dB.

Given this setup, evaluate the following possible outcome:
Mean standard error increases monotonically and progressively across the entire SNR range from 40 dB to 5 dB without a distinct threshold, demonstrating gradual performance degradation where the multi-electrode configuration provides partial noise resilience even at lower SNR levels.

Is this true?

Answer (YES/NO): NO